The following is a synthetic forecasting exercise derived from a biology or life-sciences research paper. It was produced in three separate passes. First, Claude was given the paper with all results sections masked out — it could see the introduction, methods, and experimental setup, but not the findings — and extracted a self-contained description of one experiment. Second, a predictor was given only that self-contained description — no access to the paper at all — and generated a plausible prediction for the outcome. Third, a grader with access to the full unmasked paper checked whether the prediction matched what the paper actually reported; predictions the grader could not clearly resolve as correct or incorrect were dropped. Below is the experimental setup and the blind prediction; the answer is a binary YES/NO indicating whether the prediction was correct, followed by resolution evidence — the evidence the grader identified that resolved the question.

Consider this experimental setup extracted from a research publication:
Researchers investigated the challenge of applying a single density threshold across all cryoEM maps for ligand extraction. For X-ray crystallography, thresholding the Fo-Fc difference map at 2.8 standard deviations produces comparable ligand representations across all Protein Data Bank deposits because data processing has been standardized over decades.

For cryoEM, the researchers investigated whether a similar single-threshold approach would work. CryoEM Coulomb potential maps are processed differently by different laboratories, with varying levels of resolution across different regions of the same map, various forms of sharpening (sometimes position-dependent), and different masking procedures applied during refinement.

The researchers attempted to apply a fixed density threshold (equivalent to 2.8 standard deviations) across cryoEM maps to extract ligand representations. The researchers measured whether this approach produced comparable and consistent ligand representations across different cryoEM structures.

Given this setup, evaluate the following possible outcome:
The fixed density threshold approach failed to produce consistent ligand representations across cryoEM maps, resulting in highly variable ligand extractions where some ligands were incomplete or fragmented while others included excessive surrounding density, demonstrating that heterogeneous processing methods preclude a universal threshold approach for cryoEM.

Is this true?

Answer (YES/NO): YES